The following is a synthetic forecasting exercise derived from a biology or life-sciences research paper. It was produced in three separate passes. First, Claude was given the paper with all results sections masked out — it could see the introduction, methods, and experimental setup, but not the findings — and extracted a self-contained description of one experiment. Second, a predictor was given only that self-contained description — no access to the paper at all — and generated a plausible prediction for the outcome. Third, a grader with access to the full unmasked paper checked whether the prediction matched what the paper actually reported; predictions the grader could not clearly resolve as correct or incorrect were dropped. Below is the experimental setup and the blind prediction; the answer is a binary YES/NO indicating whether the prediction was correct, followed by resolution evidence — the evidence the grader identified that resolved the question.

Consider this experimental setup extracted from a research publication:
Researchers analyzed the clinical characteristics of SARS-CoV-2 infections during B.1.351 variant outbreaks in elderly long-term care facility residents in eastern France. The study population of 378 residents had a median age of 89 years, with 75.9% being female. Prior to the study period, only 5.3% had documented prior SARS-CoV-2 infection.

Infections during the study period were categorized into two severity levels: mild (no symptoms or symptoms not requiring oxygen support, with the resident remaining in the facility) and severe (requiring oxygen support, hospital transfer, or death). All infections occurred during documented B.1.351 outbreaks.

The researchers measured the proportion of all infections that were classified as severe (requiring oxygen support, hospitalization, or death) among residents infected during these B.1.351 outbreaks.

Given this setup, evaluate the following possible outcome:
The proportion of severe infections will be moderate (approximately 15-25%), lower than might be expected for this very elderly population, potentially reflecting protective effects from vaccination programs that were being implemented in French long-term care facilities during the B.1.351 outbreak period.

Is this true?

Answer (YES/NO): NO